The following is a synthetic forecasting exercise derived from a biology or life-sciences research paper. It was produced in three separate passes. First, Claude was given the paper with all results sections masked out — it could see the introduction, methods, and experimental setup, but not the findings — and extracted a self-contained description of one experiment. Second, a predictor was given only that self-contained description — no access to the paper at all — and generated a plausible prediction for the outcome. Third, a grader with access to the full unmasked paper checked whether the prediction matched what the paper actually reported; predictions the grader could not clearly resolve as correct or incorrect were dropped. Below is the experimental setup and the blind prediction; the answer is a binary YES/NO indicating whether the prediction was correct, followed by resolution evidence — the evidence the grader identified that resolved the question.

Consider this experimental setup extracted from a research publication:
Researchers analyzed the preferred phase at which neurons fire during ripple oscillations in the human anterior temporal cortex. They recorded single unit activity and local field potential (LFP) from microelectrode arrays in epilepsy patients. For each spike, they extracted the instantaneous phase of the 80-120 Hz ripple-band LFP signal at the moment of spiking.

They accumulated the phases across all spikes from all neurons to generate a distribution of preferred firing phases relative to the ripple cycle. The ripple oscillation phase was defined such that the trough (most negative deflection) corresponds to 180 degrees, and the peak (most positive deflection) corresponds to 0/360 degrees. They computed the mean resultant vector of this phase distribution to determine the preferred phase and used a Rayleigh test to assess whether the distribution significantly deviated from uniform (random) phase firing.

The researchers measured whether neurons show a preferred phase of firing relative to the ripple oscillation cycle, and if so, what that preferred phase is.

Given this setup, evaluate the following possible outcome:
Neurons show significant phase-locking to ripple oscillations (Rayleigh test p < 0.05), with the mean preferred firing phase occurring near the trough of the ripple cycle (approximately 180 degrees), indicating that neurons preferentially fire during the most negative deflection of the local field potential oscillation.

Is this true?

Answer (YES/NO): YES